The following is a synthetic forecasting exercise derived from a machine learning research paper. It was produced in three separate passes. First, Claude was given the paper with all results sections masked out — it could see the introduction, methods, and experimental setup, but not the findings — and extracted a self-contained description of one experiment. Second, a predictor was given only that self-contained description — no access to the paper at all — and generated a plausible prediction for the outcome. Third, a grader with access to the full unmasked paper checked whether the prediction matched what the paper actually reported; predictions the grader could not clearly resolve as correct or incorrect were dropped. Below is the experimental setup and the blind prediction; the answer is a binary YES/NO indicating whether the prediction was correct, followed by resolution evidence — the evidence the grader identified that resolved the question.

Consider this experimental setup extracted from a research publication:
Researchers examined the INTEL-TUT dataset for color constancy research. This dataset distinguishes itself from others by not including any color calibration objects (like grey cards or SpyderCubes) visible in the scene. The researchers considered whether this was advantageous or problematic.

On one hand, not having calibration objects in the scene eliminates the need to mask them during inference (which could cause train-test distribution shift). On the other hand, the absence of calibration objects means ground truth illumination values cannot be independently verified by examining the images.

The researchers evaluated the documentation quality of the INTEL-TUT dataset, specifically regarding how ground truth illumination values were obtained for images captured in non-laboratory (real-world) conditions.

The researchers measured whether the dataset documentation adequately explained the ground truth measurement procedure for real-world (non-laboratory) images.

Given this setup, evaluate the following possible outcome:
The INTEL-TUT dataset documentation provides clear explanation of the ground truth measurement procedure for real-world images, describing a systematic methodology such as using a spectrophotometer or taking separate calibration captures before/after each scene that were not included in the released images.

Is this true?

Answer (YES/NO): NO